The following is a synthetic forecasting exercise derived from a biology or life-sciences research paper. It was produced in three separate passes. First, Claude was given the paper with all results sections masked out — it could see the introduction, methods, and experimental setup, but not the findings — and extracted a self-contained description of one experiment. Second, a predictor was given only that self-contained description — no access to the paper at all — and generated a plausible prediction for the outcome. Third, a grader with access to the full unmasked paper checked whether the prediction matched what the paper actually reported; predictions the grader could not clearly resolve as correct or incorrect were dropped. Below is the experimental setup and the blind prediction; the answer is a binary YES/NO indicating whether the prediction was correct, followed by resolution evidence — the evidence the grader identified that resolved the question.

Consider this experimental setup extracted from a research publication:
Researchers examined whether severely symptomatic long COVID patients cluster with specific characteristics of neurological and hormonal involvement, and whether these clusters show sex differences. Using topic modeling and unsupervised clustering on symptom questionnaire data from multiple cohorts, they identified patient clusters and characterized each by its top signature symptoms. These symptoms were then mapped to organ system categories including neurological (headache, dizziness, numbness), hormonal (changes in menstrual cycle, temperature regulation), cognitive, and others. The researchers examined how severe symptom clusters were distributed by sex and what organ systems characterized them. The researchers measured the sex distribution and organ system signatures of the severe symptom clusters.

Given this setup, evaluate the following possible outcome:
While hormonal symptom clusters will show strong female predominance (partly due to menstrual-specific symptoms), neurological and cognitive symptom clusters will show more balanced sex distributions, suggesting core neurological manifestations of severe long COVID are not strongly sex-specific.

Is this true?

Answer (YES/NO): NO